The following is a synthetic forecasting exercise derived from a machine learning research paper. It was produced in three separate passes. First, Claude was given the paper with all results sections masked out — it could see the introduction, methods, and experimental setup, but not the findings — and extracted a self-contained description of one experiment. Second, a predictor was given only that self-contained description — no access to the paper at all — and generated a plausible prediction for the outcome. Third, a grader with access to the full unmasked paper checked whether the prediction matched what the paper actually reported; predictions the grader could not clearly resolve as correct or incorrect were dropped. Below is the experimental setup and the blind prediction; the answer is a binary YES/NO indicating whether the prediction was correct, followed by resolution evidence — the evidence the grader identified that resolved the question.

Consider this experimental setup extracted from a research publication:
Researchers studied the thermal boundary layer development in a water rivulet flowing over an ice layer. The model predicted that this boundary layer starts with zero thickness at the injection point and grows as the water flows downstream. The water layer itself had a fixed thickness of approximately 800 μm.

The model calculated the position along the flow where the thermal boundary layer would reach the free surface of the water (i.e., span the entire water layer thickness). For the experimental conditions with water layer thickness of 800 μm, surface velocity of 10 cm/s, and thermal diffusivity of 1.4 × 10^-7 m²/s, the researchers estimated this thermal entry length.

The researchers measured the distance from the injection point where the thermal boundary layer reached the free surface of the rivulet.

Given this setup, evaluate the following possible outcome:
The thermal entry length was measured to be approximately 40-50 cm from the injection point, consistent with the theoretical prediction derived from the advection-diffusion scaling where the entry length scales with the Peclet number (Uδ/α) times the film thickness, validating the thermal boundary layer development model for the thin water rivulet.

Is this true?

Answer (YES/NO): NO